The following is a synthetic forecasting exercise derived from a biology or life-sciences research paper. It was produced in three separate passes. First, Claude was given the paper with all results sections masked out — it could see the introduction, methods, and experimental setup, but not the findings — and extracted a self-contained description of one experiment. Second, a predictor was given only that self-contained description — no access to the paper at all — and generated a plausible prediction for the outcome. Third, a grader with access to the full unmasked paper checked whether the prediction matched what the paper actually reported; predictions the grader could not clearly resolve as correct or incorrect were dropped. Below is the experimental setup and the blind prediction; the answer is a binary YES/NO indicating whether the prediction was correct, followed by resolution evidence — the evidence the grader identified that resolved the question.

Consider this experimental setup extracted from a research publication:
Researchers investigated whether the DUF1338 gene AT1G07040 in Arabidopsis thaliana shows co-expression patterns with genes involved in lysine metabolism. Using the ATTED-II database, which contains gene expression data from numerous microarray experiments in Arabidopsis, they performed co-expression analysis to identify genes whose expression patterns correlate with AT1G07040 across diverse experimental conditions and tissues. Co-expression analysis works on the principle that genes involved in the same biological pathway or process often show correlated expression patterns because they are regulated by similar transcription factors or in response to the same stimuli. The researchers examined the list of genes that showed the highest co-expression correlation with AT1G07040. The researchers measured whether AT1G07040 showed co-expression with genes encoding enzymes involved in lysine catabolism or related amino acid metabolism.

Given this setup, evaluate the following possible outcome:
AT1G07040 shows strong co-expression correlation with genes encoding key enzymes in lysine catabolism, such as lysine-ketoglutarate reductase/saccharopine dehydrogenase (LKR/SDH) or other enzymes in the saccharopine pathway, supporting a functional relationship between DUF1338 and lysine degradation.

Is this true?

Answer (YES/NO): YES